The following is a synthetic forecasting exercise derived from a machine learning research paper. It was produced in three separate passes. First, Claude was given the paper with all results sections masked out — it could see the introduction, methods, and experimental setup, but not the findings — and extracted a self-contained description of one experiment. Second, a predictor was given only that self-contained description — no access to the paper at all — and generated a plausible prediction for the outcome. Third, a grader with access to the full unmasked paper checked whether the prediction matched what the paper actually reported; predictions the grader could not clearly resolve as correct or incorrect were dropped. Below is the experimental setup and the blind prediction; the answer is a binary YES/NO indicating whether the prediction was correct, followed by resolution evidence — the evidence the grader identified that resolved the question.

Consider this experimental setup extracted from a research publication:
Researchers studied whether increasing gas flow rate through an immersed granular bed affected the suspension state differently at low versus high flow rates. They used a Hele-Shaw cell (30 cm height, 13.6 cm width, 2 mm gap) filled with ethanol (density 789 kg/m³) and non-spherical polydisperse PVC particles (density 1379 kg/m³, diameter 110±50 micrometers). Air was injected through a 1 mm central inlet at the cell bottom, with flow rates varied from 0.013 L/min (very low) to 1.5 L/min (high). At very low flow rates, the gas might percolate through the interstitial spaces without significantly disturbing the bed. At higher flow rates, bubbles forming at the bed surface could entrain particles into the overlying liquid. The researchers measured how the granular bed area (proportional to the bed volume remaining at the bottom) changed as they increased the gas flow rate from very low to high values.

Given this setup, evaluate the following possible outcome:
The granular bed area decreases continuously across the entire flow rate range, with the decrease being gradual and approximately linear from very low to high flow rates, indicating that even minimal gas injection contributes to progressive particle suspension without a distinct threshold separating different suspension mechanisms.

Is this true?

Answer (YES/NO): NO